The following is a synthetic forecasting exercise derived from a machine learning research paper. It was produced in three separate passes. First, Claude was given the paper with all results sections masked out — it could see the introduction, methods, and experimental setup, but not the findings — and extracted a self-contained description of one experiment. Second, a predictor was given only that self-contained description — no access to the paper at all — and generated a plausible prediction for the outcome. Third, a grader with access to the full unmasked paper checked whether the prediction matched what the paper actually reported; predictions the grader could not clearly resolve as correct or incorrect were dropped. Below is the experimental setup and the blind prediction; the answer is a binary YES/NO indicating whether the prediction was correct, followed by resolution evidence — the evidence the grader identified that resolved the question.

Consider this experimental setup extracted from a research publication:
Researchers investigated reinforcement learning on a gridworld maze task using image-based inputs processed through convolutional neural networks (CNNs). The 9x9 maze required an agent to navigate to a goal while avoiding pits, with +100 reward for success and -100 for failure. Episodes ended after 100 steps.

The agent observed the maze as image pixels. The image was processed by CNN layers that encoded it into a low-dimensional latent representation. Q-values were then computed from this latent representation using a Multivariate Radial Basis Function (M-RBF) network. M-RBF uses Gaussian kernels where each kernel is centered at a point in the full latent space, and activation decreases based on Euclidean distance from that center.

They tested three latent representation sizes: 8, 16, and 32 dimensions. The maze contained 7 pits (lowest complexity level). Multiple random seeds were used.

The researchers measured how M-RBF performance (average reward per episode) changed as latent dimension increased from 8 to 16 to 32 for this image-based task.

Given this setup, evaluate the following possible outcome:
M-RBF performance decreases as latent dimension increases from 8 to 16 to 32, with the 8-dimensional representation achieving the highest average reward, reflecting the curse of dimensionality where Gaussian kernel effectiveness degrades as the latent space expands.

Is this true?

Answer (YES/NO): YES